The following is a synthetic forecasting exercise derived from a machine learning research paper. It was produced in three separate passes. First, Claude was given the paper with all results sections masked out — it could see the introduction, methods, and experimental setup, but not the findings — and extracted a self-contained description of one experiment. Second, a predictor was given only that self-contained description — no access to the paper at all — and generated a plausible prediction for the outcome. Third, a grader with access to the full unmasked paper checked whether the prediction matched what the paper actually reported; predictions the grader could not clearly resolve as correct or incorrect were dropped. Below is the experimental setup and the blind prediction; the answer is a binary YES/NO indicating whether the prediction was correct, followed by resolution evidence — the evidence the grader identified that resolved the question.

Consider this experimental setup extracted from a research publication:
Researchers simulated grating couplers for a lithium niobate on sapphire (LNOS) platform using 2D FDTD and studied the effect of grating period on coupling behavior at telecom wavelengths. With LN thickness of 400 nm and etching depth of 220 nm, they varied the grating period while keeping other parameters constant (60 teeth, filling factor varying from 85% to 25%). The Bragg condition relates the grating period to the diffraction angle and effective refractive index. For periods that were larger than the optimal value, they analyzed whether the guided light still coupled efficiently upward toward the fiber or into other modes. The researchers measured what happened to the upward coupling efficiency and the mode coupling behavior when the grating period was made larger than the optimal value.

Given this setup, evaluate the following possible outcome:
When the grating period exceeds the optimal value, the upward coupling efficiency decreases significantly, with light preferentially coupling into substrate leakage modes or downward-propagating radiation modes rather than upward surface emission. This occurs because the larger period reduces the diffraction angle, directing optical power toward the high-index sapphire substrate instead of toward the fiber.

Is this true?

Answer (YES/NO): NO